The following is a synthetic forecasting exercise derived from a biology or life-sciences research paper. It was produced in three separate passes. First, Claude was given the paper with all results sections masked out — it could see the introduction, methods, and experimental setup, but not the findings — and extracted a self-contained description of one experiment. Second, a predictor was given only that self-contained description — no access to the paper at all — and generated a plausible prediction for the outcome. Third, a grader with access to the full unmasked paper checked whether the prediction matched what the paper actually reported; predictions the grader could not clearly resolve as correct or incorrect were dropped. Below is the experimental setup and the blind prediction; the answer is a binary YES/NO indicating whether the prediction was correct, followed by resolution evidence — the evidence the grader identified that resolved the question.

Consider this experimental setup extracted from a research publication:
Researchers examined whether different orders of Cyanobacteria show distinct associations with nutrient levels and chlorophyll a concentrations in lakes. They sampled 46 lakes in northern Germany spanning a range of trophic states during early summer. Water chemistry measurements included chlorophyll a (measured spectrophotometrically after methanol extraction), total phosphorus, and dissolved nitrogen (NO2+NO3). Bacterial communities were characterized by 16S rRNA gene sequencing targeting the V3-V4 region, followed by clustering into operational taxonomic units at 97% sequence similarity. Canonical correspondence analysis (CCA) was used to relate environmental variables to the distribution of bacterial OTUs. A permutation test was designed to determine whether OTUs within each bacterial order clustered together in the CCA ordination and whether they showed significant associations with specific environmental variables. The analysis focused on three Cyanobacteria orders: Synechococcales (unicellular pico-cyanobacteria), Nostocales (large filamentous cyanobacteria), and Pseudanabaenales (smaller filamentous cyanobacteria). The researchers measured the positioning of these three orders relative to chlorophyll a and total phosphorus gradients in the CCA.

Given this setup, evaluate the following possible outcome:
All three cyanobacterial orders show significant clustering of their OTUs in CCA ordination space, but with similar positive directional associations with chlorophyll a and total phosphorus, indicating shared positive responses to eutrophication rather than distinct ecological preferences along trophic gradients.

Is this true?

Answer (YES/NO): NO